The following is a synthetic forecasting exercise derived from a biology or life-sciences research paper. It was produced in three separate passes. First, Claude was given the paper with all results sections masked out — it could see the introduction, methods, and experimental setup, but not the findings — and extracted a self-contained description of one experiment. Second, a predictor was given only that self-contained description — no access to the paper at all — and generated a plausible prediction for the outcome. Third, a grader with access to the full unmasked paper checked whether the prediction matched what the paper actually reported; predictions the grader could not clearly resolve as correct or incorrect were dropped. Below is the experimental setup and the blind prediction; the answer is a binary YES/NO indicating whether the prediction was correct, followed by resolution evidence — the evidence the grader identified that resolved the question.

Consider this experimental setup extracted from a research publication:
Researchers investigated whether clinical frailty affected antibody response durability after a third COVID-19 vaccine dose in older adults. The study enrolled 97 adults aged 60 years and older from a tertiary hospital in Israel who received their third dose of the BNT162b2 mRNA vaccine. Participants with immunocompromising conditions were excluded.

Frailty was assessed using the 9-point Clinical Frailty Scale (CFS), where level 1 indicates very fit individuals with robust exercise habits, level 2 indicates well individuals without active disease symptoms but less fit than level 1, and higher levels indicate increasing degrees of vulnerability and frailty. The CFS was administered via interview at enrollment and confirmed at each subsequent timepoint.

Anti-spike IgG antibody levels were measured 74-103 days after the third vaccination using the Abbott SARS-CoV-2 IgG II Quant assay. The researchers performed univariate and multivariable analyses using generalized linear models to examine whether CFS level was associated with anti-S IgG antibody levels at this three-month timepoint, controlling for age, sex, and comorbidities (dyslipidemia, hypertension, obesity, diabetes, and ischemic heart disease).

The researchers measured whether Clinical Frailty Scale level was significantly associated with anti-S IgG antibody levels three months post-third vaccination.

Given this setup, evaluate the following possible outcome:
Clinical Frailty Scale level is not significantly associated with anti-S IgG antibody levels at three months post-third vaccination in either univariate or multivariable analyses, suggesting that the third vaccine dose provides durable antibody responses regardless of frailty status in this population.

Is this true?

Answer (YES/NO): YES